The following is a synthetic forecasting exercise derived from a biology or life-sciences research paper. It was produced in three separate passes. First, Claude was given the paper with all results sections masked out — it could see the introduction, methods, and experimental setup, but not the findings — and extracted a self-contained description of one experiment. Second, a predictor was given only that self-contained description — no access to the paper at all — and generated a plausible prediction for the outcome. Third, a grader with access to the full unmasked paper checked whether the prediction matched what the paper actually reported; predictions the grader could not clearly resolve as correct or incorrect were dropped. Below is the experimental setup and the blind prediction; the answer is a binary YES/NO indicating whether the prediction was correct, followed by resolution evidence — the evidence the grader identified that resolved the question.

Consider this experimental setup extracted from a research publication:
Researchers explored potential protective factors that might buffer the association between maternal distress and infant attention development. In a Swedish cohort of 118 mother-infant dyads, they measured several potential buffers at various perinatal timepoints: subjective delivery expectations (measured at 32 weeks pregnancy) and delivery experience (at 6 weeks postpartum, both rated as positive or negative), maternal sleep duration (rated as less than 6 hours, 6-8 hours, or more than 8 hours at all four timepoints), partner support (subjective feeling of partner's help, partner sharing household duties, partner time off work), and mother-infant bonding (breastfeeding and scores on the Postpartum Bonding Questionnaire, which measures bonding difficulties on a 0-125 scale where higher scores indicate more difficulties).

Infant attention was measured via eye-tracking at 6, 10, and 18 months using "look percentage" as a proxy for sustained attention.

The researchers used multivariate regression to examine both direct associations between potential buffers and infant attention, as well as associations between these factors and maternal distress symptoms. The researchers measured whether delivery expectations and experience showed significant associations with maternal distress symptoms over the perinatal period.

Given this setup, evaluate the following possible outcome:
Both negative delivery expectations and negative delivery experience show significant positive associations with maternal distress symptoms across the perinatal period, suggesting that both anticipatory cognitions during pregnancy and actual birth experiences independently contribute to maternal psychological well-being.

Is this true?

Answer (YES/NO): YES